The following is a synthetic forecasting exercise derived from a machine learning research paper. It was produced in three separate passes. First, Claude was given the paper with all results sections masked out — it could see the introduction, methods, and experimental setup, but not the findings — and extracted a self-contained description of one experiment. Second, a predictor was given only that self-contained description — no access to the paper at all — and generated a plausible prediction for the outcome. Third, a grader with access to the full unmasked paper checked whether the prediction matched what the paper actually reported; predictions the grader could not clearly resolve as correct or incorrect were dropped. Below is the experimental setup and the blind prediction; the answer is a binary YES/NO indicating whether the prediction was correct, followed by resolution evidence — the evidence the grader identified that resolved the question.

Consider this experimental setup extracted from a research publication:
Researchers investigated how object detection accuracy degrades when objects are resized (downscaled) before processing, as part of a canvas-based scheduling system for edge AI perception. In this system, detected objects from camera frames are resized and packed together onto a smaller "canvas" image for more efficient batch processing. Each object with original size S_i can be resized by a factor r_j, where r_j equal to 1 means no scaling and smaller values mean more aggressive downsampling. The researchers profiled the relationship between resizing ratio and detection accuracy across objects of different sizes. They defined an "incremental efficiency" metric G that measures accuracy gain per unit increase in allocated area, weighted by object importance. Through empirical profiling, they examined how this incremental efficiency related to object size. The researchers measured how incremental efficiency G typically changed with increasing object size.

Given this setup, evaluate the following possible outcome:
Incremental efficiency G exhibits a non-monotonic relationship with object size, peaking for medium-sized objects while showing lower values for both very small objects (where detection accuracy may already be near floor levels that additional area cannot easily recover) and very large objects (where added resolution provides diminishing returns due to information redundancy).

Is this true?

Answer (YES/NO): NO